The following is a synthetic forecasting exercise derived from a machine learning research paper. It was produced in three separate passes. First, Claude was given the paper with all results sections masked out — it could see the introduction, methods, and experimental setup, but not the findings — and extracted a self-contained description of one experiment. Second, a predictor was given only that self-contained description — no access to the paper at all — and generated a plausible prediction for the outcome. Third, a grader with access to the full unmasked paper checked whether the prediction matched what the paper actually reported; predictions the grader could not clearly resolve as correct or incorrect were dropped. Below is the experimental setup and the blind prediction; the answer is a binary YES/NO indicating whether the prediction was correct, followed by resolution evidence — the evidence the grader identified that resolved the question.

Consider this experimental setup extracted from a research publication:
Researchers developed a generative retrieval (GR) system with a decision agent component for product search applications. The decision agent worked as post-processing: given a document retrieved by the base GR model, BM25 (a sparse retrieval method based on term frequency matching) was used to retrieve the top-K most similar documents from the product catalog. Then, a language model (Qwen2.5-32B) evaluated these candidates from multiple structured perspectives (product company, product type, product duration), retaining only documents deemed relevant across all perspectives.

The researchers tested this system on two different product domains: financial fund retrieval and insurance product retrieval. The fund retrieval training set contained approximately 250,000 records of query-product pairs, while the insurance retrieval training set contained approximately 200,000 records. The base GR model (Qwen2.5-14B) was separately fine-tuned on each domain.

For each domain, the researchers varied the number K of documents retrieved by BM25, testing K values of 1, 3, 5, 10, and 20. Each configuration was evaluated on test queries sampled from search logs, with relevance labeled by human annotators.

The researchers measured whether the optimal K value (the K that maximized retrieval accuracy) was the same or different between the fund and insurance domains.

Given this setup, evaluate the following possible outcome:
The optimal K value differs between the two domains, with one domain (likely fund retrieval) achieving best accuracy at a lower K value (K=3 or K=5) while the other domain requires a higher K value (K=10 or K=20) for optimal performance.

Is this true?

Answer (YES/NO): NO